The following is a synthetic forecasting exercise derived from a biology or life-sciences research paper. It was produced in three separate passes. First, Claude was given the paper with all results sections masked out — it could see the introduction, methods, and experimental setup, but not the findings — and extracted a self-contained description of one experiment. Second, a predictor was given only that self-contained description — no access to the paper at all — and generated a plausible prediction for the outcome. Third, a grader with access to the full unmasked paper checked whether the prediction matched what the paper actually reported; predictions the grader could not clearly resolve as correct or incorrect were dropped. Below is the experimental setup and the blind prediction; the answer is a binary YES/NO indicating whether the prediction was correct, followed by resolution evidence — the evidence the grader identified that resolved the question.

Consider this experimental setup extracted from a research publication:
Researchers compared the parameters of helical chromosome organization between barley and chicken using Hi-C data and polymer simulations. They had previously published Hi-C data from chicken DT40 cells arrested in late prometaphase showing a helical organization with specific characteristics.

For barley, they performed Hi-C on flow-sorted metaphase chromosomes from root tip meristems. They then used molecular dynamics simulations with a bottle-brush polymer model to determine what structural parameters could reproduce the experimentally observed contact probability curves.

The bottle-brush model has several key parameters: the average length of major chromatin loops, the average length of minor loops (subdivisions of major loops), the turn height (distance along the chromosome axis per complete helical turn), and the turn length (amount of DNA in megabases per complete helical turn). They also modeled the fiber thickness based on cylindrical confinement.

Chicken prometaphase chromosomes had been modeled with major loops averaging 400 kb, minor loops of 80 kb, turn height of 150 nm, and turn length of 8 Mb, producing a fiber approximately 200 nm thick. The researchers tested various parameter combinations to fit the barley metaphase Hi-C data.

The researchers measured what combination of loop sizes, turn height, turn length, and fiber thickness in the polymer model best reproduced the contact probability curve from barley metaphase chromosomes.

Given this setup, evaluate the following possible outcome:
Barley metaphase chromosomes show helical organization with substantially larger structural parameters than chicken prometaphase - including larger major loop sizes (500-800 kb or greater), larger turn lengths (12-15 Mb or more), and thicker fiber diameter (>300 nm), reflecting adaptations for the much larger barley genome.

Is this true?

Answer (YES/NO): YES